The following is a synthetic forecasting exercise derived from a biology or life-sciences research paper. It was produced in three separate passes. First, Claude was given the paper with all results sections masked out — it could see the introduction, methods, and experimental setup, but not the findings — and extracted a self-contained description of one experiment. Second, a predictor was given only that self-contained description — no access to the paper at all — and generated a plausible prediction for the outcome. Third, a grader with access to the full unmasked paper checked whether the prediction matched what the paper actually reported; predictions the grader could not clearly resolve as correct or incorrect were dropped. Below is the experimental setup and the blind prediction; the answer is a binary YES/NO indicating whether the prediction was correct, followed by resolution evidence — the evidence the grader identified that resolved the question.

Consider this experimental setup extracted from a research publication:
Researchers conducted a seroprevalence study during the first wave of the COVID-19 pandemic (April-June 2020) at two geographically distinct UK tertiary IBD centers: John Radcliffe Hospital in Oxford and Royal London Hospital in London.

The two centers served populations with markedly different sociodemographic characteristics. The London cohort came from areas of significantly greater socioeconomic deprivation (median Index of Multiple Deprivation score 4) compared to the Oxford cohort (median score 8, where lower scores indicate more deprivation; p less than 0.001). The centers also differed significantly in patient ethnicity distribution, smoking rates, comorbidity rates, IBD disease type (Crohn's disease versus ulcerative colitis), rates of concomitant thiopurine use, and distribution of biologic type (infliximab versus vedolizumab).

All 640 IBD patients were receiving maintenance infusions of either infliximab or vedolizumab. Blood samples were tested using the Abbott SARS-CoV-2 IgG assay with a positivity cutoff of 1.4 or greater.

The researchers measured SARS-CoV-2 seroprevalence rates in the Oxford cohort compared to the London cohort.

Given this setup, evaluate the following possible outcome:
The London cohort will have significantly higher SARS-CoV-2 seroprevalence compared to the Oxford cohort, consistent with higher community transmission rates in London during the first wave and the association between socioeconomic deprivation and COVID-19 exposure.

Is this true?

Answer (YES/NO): YES